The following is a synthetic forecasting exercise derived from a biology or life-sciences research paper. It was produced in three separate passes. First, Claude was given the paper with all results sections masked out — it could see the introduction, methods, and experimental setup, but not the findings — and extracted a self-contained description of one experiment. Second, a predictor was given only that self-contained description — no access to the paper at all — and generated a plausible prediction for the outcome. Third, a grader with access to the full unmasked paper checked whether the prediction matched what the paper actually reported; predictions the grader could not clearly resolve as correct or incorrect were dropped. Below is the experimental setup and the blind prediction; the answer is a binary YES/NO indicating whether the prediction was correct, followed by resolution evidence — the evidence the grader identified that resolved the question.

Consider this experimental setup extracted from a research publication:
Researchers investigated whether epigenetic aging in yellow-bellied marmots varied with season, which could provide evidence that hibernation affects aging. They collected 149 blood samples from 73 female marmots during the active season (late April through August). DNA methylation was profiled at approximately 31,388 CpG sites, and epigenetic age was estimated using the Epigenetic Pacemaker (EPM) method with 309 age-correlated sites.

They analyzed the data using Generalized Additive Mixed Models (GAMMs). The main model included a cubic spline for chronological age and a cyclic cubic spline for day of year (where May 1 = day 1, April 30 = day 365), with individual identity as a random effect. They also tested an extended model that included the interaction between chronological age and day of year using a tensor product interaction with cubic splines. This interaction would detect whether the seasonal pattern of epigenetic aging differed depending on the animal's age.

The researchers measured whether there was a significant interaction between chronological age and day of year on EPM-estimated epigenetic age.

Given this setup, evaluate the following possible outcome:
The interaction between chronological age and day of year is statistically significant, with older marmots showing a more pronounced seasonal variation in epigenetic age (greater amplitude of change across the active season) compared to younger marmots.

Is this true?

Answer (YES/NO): NO